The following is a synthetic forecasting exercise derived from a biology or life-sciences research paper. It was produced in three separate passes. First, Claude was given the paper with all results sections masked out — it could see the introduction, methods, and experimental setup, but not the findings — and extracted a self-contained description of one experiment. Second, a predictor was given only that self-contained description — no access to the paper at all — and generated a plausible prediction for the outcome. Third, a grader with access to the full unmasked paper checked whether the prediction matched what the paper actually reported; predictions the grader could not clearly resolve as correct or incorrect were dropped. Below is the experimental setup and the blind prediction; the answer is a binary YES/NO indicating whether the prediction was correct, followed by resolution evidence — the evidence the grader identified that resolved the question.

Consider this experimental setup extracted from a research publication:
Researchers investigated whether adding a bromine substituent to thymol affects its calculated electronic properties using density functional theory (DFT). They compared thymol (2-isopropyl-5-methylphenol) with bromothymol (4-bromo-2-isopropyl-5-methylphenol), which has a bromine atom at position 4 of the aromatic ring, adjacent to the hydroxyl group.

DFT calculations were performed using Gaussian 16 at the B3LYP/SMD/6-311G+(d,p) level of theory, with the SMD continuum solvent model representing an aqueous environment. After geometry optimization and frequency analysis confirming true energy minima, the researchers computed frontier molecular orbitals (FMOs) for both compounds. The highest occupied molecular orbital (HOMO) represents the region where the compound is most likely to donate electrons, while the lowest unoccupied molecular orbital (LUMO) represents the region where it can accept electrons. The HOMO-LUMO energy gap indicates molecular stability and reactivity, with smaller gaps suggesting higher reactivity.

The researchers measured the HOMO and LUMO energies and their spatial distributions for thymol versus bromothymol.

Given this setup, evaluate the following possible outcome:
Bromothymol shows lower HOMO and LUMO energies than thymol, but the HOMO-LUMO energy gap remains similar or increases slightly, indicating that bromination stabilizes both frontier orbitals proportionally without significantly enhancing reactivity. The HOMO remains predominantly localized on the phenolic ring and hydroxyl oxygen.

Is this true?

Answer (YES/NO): NO